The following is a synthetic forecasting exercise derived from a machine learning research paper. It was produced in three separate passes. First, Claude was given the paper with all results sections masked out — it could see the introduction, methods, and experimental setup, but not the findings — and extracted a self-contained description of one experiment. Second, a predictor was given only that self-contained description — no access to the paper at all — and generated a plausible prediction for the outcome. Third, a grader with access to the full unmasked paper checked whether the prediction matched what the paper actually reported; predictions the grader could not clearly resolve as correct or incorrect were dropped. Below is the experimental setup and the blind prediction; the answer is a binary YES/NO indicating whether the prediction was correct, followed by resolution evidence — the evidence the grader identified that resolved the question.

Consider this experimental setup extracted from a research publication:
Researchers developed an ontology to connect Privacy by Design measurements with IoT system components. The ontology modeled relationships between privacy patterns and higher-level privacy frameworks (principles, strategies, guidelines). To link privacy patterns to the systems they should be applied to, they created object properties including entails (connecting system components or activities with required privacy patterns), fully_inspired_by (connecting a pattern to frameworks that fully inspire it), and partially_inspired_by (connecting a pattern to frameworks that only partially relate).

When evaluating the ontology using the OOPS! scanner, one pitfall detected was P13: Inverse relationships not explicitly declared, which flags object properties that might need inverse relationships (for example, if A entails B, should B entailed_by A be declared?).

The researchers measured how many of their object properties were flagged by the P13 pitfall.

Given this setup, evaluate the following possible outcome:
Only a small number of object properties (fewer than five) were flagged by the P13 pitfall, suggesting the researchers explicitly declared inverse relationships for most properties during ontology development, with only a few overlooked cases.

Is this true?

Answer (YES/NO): NO